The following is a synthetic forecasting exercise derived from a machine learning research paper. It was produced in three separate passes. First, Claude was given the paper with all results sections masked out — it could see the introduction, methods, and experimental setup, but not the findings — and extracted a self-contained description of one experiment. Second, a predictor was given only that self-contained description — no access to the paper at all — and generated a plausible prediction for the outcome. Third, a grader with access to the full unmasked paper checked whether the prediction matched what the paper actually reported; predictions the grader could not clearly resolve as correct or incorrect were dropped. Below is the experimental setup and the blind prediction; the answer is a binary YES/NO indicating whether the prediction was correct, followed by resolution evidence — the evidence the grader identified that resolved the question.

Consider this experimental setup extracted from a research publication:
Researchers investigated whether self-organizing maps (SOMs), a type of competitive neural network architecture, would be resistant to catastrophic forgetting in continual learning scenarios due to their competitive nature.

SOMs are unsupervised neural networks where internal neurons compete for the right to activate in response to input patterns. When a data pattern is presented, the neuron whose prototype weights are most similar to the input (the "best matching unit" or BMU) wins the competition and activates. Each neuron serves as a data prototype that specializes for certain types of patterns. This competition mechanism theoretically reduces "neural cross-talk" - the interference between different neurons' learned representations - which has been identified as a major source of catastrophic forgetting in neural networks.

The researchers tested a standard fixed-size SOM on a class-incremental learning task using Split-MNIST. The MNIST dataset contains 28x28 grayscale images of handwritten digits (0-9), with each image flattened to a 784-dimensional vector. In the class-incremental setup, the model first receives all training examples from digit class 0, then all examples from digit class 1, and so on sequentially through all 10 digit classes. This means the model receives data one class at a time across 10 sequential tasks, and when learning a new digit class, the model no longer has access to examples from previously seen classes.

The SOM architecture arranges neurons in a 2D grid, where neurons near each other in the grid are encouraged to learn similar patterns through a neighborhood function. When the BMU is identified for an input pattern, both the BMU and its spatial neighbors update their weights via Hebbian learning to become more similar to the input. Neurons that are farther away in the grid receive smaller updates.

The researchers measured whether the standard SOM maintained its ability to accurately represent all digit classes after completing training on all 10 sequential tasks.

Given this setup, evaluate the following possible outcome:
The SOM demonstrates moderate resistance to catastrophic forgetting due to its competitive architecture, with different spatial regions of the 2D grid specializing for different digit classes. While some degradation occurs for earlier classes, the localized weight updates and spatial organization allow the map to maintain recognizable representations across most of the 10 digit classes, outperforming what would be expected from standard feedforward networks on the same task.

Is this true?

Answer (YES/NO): NO